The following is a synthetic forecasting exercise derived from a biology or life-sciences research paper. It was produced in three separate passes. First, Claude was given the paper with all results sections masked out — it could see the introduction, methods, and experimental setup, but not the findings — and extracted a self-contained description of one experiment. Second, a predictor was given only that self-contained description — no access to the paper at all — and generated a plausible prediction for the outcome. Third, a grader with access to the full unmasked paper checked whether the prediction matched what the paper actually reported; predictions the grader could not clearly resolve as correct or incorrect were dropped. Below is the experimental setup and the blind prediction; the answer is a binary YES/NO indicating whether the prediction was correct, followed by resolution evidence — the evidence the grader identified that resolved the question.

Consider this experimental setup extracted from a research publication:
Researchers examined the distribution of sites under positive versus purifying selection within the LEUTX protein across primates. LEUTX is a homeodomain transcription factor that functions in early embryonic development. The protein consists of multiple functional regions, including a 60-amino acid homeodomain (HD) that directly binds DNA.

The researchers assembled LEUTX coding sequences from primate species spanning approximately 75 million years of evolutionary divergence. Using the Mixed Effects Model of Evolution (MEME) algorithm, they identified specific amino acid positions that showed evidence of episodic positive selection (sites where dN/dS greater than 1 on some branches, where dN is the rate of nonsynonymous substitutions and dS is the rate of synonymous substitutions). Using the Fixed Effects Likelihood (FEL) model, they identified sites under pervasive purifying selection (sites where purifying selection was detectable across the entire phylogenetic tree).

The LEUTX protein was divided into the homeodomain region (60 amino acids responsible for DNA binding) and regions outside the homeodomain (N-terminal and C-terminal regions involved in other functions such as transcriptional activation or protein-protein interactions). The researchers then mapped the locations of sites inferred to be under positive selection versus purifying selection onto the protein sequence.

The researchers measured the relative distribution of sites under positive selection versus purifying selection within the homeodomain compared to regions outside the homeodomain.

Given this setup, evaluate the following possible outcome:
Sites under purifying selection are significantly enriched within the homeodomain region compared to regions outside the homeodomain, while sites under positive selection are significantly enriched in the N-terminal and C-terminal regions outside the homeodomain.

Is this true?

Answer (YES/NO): NO